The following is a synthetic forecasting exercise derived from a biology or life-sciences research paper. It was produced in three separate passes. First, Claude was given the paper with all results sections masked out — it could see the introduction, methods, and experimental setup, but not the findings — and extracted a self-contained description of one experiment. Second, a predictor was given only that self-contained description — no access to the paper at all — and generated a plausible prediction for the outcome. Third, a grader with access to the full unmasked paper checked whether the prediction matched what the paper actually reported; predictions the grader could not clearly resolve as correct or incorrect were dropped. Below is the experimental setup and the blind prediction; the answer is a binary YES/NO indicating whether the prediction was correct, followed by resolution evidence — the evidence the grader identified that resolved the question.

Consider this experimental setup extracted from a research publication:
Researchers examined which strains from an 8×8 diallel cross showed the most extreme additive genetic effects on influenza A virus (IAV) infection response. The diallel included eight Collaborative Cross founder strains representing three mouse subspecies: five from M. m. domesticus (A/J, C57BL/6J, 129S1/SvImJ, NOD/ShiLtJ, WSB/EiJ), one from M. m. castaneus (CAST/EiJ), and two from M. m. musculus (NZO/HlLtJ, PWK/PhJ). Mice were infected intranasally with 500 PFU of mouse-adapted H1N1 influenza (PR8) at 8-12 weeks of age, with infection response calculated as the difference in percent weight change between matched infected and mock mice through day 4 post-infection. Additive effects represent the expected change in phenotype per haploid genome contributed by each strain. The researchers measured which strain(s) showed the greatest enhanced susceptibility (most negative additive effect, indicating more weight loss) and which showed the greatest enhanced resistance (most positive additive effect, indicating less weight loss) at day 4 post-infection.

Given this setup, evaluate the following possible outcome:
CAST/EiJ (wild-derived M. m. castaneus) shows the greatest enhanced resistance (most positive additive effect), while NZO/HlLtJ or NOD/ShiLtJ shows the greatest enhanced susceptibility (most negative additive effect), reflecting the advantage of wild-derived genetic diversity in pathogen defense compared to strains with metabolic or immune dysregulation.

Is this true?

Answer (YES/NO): NO